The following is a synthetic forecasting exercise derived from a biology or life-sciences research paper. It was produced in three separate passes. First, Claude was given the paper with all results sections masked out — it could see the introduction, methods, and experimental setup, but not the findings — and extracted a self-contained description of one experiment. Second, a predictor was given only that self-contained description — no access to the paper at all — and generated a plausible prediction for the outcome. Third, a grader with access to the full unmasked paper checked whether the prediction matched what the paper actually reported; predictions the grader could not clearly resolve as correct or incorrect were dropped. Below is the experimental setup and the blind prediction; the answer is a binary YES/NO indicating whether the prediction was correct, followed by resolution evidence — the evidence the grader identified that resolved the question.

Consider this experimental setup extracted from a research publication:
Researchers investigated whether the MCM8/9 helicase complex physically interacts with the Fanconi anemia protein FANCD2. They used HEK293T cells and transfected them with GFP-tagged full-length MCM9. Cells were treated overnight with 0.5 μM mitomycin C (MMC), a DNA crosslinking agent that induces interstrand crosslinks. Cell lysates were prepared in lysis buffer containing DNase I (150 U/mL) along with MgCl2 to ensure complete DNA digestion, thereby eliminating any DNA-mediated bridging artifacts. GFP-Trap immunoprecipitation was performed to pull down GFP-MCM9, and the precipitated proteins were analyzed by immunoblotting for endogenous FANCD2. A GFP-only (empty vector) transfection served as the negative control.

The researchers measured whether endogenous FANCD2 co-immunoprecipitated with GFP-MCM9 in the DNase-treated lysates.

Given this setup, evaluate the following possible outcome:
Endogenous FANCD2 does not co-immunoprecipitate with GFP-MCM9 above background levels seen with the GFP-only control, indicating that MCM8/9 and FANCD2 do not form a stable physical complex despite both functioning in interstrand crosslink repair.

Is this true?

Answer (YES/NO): NO